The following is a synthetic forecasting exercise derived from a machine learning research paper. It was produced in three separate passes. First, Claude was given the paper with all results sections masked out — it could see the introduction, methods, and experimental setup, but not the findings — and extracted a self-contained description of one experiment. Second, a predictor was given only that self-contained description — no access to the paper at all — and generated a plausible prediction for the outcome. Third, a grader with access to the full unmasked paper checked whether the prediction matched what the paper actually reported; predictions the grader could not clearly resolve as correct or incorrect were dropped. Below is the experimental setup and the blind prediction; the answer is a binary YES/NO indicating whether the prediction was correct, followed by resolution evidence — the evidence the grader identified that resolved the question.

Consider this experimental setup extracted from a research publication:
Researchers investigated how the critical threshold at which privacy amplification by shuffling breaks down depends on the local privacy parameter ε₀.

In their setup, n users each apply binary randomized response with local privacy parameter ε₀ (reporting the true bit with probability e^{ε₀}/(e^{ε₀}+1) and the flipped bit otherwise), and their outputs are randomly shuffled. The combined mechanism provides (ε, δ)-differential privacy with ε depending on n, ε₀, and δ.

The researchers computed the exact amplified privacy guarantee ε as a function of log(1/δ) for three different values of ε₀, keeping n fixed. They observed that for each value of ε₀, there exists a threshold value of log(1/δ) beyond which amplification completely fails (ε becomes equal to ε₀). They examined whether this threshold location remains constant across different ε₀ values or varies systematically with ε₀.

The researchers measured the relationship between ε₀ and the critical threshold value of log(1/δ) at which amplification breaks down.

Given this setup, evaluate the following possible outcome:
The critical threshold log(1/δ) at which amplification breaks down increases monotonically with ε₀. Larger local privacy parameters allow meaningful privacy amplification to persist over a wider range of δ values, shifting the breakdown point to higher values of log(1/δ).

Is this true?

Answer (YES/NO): NO